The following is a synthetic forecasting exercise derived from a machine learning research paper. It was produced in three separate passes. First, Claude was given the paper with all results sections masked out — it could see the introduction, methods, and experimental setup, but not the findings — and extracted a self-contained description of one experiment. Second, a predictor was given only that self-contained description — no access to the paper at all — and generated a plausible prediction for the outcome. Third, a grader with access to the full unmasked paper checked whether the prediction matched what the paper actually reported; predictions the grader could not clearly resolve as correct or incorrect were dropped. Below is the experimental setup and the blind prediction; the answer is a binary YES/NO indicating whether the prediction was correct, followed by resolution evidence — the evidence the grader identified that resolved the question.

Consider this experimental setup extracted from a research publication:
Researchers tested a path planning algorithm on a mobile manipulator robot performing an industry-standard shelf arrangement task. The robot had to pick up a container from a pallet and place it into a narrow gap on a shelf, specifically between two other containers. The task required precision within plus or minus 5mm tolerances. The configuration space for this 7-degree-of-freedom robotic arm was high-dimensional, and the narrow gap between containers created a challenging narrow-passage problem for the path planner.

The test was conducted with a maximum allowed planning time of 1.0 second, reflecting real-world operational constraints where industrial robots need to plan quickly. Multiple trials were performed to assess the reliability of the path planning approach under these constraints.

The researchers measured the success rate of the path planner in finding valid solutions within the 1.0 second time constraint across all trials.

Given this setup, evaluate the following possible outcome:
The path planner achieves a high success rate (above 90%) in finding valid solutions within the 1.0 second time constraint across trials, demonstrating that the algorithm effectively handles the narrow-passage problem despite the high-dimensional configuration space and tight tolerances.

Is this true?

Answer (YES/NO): NO